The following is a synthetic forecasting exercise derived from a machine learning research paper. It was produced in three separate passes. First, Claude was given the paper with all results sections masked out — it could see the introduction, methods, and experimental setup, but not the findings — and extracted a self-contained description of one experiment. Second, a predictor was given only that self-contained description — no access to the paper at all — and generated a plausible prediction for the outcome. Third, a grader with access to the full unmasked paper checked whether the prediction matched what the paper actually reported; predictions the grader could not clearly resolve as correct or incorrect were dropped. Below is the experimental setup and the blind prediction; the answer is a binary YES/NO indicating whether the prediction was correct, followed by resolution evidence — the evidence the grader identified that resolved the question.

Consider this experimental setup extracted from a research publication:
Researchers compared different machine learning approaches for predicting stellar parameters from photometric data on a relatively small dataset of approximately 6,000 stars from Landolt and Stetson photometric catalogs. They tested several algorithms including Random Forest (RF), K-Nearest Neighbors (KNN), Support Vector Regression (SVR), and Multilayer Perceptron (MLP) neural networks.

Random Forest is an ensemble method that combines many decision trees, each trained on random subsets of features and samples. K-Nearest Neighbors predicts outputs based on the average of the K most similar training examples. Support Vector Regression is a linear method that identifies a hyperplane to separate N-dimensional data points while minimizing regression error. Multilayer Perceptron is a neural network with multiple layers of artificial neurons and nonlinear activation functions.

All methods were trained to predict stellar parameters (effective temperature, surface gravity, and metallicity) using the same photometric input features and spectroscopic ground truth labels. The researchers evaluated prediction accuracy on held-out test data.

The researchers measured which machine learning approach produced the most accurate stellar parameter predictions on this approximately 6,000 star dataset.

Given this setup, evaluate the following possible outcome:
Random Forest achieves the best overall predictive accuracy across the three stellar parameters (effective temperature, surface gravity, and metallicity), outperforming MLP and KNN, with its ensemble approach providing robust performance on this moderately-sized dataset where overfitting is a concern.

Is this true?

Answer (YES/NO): NO